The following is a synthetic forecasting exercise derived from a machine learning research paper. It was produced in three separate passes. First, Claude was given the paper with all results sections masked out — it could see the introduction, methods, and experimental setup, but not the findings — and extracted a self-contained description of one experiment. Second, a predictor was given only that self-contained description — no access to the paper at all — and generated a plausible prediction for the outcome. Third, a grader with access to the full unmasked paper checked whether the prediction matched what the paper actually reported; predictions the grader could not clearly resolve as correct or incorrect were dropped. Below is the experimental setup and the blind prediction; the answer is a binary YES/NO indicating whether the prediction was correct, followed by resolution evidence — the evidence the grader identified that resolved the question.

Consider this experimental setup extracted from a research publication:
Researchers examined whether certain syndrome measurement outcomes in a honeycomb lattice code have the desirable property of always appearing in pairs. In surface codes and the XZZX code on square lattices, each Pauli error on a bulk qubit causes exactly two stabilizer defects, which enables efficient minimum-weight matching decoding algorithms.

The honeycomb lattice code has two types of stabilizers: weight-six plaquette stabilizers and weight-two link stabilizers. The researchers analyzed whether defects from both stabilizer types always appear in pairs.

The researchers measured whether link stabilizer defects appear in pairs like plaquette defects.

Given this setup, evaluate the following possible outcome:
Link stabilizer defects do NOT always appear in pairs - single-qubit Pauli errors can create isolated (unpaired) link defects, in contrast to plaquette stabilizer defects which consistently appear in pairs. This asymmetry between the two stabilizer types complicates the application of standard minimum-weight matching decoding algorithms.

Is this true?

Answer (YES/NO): YES